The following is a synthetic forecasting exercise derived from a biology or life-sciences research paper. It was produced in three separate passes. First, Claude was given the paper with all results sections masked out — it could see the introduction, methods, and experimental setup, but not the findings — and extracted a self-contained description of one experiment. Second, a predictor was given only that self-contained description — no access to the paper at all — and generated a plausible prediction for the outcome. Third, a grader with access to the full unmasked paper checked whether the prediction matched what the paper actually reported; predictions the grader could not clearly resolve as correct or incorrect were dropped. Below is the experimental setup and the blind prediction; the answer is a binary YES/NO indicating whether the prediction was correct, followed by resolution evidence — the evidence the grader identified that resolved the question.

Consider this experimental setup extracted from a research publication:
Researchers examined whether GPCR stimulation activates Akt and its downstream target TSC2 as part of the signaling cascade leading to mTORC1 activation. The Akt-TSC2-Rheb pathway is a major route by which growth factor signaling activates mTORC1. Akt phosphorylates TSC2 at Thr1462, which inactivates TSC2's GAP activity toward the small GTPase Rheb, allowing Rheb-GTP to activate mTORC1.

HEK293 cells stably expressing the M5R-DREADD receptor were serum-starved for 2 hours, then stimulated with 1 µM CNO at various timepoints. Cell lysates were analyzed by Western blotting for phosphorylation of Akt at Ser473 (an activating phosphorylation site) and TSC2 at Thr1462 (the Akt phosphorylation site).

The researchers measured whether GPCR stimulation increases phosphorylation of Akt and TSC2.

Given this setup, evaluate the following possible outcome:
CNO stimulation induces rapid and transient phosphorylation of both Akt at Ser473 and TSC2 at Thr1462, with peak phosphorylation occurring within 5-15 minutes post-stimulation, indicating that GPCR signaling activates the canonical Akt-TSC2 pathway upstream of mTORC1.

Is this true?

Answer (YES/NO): NO